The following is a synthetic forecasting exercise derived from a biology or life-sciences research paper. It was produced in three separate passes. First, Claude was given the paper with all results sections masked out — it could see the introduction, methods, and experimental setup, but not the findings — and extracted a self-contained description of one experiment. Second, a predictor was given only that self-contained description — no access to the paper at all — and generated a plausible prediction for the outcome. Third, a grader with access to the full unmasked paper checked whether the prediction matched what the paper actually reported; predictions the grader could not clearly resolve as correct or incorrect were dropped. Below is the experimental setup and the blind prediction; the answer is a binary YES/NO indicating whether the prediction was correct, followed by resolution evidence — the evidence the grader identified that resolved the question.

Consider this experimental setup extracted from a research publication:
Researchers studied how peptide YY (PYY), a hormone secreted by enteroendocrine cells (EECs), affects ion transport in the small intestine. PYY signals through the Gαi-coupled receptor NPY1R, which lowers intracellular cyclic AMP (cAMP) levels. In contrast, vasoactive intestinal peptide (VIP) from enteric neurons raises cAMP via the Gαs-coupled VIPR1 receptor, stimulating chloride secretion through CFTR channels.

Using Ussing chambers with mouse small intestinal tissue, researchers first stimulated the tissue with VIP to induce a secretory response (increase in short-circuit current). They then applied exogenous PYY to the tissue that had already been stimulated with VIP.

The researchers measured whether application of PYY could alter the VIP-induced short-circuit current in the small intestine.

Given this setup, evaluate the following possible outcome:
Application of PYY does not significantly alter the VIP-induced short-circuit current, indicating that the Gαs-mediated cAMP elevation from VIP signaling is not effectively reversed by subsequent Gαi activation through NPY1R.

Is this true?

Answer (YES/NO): NO